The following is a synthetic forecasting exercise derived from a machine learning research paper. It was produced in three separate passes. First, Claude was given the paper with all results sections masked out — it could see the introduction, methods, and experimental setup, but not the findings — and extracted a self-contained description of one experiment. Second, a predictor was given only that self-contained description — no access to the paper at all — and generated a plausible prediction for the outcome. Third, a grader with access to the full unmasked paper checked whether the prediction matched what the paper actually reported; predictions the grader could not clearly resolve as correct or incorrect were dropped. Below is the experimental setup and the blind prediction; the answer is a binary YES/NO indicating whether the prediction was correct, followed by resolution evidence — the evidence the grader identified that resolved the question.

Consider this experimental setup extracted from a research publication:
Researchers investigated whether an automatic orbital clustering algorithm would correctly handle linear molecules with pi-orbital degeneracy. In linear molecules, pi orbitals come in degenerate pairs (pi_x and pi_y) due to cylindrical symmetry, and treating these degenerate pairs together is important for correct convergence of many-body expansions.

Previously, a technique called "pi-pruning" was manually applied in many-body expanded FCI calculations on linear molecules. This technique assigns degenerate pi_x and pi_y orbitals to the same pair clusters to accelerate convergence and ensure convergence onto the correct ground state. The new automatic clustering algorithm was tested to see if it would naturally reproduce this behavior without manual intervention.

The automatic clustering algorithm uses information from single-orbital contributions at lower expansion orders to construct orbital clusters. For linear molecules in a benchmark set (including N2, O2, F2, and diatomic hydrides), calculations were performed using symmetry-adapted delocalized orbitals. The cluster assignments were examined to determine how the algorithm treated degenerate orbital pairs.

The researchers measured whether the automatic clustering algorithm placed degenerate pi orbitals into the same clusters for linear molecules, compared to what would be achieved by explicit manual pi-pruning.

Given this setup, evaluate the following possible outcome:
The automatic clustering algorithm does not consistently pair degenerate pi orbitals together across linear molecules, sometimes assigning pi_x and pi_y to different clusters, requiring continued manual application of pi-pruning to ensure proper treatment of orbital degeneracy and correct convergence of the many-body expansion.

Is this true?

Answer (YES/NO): NO